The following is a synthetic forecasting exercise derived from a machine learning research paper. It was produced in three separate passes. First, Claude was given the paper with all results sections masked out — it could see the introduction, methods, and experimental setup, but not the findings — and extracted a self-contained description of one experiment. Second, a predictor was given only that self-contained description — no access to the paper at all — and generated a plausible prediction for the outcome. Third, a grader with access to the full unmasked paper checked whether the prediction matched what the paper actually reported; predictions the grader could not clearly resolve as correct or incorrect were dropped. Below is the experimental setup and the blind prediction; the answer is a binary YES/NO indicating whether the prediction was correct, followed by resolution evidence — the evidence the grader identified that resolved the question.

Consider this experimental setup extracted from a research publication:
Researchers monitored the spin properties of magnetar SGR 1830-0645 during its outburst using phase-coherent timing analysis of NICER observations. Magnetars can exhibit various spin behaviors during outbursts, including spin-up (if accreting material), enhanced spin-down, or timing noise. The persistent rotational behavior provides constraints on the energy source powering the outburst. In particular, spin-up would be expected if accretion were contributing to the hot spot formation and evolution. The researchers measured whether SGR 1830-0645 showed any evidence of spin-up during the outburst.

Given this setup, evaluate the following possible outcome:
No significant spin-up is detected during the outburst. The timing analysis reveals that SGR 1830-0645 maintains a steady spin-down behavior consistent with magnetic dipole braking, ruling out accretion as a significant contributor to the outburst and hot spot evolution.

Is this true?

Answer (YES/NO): YES